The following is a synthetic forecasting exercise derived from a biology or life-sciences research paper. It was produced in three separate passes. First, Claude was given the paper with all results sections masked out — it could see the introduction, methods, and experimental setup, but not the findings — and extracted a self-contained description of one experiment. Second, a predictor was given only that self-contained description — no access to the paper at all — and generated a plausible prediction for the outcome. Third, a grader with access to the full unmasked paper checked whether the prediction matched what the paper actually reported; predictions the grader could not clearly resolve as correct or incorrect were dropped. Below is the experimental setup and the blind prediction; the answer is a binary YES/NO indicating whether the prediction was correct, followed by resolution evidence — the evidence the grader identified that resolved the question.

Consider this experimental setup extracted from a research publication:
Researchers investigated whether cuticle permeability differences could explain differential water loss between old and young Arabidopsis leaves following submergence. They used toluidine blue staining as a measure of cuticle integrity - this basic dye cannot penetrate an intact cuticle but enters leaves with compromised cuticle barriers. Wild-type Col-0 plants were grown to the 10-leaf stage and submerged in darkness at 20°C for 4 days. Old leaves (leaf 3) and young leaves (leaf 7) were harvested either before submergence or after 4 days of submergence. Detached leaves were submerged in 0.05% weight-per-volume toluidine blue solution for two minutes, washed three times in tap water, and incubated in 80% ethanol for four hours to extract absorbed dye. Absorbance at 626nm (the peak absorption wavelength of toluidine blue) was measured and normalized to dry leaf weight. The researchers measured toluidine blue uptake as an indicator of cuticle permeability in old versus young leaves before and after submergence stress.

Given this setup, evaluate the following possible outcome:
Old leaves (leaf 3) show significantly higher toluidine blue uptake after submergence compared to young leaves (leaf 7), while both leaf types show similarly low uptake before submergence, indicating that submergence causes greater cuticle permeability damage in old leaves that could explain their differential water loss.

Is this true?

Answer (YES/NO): NO